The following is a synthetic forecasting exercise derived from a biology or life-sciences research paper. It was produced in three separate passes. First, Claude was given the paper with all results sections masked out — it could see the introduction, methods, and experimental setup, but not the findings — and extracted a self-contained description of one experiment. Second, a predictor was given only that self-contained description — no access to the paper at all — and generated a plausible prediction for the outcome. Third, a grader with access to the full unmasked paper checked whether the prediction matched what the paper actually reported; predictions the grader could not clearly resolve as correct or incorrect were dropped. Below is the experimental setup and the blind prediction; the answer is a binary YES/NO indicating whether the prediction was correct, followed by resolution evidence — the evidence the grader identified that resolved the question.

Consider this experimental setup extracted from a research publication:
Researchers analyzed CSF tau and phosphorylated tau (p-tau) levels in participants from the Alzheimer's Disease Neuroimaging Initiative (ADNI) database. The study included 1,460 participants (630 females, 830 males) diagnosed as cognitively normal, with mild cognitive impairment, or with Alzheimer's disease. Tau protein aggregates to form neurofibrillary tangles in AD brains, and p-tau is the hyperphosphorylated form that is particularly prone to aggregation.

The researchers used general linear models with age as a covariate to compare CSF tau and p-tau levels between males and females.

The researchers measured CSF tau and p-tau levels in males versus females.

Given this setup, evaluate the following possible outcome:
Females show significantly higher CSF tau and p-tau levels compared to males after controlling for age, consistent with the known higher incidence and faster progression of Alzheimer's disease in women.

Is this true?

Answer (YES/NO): YES